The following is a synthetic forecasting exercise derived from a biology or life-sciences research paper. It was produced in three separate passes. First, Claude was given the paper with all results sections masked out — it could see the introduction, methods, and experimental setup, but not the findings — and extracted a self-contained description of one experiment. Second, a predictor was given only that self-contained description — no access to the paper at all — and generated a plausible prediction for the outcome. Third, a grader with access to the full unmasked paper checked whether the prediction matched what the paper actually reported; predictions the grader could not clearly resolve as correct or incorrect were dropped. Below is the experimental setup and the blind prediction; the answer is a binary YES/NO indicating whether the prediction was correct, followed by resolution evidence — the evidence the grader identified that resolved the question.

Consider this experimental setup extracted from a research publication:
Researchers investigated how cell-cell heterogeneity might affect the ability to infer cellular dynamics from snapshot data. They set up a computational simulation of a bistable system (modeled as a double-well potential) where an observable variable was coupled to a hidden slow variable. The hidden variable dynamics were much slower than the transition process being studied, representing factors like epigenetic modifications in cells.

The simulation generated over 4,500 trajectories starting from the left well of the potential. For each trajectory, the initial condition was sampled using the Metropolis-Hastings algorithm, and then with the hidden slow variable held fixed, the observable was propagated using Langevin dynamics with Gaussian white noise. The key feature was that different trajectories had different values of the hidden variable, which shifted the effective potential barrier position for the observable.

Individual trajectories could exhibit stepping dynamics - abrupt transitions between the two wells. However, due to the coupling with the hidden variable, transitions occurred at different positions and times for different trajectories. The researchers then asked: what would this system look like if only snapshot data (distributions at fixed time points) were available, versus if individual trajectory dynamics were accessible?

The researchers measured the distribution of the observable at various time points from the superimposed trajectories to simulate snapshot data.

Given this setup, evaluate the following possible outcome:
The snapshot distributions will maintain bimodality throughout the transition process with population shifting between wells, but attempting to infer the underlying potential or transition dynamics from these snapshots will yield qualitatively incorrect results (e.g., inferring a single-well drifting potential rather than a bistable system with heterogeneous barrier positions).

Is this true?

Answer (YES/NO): NO